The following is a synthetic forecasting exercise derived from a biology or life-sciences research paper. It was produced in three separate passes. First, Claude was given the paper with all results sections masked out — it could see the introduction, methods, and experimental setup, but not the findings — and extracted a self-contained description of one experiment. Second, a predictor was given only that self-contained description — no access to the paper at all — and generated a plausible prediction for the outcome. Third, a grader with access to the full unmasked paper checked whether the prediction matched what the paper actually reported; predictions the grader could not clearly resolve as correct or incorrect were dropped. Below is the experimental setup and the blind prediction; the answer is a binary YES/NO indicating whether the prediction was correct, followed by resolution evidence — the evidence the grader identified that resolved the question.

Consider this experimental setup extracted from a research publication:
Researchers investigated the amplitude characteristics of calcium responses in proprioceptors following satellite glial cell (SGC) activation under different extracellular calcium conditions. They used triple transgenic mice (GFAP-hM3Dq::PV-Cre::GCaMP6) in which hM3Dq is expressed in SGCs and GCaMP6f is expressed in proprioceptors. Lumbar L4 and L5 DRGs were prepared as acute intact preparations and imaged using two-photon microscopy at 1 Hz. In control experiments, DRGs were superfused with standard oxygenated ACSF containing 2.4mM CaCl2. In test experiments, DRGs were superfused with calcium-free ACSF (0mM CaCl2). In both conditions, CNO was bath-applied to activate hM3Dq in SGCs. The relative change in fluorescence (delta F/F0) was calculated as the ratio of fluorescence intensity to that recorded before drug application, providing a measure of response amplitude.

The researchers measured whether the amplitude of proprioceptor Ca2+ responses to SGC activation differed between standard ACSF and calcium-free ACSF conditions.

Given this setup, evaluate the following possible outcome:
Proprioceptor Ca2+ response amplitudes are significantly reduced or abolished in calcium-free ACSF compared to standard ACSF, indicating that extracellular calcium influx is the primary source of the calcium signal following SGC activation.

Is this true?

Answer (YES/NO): NO